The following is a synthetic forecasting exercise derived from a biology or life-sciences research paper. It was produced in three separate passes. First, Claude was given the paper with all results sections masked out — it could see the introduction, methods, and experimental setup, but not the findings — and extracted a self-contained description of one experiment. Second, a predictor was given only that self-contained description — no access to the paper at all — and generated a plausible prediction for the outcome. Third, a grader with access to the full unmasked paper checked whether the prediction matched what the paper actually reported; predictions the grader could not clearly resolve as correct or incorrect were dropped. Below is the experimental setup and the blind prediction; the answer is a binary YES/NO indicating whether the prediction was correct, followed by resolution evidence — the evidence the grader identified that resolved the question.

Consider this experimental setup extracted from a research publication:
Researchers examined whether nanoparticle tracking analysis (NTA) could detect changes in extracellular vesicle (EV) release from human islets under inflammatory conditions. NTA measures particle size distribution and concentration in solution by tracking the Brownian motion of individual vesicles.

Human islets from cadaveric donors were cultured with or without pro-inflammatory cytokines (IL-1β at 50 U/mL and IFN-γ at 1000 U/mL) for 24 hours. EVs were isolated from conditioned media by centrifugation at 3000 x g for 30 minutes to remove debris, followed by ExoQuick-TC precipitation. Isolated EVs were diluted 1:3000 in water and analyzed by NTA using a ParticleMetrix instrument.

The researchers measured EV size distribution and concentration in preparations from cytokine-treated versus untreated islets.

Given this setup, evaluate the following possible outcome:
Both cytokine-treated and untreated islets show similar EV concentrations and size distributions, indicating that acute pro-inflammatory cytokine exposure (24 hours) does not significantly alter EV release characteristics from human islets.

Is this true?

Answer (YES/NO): YES